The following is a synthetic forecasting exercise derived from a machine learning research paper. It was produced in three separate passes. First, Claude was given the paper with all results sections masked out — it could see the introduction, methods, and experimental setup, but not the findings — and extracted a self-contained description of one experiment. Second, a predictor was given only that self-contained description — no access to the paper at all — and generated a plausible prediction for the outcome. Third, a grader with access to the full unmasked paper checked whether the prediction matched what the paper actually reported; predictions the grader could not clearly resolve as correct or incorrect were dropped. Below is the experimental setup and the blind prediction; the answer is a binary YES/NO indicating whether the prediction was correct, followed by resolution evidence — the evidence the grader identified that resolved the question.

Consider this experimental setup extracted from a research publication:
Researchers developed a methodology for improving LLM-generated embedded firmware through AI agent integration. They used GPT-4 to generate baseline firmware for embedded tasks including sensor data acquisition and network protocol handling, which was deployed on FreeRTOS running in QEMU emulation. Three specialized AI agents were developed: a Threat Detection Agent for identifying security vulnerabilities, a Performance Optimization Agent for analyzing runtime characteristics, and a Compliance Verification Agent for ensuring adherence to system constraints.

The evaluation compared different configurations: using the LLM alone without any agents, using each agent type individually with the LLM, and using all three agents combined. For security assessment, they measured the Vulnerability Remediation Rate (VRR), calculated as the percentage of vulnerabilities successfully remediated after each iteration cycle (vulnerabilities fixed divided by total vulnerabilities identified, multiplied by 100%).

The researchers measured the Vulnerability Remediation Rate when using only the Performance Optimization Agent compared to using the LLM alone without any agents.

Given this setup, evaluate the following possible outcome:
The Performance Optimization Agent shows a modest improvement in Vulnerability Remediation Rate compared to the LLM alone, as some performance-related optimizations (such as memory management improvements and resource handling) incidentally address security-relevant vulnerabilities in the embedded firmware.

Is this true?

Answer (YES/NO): NO